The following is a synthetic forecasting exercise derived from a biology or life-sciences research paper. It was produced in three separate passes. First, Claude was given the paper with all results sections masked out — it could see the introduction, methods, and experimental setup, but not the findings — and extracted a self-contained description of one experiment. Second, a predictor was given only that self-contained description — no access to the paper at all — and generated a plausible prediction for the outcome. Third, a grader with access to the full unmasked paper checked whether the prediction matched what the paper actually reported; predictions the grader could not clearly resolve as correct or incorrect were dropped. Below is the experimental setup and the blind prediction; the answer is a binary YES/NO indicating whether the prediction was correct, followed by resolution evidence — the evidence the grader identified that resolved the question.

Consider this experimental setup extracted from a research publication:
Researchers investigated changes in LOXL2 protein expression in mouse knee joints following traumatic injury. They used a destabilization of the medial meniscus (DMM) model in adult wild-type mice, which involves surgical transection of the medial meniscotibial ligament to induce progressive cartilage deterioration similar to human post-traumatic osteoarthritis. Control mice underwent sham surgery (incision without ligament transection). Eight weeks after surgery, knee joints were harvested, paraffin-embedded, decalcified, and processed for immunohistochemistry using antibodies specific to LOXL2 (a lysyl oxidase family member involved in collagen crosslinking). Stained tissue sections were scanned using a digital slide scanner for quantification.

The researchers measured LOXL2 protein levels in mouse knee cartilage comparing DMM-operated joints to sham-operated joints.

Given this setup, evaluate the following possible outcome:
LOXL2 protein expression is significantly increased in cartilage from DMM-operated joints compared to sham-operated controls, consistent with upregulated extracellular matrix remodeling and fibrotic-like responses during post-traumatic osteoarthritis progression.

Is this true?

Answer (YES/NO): NO